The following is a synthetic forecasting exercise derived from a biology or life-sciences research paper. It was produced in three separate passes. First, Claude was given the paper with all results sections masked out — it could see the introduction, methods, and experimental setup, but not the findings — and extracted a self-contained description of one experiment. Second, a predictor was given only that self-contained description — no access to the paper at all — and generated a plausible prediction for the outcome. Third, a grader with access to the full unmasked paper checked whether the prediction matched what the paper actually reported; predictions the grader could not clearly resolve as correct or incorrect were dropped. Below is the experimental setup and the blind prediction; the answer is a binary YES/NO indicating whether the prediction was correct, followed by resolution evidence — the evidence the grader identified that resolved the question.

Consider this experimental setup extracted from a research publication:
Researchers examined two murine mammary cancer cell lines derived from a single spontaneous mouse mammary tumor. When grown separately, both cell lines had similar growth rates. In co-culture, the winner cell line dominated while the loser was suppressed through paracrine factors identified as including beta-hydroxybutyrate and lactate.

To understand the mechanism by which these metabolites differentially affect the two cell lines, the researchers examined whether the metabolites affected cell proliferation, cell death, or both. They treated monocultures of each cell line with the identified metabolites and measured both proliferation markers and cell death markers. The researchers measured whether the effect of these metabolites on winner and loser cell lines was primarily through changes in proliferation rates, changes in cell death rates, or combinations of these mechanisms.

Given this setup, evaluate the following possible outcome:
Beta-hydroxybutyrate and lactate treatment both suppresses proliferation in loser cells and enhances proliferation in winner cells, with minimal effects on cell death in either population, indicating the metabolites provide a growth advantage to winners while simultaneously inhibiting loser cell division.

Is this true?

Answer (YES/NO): NO